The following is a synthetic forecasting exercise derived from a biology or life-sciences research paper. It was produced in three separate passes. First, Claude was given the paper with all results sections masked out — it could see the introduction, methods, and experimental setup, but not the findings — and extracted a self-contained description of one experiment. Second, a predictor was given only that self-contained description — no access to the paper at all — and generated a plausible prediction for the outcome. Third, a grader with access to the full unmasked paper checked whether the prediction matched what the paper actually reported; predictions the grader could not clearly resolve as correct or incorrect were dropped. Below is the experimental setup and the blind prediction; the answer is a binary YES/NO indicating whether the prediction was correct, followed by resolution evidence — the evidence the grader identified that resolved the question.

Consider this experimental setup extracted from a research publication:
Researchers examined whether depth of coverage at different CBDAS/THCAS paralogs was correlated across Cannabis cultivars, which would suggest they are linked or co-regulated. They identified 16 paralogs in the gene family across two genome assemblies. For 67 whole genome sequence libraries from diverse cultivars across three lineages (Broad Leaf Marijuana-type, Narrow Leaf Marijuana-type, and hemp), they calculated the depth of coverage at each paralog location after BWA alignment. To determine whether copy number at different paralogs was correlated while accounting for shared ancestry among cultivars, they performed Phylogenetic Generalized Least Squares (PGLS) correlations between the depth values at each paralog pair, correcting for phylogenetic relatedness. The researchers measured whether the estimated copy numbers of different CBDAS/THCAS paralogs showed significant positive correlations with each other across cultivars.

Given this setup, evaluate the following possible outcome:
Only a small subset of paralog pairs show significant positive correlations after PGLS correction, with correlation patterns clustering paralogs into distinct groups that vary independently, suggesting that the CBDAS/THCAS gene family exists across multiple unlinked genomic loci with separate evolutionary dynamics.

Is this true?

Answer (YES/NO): NO